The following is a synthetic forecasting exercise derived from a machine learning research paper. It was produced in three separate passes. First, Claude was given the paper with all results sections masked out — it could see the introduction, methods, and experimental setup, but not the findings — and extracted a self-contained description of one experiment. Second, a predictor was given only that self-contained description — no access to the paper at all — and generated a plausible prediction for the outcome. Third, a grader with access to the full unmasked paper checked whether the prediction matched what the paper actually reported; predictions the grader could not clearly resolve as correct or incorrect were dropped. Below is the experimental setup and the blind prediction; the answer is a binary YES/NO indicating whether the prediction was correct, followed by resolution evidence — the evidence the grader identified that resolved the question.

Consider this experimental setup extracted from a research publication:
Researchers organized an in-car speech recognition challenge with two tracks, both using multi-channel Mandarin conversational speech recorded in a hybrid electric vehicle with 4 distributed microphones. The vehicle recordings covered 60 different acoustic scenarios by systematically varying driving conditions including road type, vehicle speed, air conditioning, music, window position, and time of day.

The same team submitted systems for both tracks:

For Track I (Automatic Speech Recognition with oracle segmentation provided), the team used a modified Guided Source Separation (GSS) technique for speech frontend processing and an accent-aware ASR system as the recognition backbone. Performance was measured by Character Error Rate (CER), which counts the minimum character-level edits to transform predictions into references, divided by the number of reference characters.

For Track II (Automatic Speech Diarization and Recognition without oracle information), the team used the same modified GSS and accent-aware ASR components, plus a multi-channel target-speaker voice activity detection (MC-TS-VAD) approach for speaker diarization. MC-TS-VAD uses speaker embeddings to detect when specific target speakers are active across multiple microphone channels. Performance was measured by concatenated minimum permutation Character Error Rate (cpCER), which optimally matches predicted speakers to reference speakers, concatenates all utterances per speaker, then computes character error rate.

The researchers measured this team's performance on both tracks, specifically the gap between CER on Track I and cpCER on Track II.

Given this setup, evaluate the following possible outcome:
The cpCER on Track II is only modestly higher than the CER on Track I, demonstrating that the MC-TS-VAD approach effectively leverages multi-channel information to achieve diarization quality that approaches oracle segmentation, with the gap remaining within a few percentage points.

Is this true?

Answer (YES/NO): NO